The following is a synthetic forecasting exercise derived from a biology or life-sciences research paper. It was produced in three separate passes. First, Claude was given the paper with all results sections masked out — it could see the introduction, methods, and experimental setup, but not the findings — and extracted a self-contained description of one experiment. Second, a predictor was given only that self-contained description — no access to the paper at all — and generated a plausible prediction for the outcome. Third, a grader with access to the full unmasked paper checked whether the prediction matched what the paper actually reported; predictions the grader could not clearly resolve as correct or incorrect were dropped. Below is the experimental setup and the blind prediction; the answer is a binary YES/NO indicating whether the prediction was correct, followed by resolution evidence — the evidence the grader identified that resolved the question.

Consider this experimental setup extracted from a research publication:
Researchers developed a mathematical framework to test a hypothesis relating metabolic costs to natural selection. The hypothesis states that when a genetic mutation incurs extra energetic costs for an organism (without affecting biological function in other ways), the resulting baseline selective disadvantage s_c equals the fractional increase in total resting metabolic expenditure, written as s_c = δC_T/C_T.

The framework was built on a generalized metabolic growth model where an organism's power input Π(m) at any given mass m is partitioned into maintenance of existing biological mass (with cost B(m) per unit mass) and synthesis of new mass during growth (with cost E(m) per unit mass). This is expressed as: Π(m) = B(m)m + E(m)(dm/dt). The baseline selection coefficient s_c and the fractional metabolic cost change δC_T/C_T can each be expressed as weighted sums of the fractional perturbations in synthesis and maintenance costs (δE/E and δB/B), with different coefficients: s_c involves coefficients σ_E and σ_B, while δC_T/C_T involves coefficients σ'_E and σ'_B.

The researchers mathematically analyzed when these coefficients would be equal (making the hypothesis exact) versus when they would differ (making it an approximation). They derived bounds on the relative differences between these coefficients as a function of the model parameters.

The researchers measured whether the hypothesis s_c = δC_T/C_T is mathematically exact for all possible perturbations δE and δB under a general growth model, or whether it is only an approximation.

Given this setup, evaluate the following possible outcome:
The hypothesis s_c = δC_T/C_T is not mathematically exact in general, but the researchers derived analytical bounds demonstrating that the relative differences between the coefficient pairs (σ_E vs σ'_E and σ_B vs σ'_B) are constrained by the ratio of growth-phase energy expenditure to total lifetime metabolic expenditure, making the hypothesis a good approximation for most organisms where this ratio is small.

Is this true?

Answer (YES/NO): NO